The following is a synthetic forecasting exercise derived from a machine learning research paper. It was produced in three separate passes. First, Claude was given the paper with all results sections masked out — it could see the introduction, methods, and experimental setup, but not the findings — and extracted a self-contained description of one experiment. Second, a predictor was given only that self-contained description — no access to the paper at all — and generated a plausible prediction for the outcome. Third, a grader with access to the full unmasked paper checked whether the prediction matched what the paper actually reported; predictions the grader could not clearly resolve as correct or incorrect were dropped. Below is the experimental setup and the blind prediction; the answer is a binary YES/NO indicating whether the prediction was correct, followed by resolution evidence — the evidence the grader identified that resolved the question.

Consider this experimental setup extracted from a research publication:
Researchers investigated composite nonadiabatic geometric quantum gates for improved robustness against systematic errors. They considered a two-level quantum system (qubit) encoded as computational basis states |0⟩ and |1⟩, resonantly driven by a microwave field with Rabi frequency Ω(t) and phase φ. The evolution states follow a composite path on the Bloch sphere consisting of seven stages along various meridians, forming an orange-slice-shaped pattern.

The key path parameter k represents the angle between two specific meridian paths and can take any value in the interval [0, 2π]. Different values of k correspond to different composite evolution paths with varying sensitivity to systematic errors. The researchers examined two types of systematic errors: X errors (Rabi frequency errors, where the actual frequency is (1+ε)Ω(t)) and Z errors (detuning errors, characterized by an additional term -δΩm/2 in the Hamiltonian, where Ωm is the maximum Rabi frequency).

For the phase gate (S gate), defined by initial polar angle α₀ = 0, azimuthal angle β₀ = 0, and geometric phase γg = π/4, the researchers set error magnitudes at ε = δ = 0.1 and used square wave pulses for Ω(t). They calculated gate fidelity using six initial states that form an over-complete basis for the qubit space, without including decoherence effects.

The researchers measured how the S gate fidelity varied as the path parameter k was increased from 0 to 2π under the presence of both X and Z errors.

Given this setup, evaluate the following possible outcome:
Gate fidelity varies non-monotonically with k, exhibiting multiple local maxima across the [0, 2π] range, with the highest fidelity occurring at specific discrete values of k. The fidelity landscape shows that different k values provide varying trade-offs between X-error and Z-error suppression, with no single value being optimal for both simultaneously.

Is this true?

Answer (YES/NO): NO